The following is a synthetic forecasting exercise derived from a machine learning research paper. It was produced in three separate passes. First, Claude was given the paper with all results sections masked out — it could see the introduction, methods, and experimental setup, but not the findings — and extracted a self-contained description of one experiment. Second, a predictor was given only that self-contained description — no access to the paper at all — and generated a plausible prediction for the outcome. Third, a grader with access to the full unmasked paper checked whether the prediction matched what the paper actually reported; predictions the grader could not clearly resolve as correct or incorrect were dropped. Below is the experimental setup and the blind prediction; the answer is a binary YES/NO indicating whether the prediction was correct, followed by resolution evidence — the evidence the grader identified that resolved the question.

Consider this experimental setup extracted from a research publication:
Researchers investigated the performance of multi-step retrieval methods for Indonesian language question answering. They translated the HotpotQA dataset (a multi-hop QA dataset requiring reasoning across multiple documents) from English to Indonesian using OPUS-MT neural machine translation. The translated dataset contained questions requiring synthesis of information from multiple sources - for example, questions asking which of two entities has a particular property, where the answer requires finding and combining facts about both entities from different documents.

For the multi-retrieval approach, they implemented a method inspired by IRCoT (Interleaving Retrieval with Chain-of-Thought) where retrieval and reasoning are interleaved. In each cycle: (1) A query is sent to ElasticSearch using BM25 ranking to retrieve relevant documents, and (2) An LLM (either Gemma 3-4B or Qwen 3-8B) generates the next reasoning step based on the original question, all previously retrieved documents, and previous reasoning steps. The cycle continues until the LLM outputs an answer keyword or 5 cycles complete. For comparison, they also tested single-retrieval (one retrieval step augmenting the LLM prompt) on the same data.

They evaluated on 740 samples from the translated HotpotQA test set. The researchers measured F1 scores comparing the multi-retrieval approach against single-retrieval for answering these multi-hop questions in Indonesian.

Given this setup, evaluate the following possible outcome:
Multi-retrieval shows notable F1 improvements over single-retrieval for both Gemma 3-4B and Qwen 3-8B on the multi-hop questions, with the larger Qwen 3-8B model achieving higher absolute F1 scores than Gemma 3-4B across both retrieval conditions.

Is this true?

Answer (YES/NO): NO